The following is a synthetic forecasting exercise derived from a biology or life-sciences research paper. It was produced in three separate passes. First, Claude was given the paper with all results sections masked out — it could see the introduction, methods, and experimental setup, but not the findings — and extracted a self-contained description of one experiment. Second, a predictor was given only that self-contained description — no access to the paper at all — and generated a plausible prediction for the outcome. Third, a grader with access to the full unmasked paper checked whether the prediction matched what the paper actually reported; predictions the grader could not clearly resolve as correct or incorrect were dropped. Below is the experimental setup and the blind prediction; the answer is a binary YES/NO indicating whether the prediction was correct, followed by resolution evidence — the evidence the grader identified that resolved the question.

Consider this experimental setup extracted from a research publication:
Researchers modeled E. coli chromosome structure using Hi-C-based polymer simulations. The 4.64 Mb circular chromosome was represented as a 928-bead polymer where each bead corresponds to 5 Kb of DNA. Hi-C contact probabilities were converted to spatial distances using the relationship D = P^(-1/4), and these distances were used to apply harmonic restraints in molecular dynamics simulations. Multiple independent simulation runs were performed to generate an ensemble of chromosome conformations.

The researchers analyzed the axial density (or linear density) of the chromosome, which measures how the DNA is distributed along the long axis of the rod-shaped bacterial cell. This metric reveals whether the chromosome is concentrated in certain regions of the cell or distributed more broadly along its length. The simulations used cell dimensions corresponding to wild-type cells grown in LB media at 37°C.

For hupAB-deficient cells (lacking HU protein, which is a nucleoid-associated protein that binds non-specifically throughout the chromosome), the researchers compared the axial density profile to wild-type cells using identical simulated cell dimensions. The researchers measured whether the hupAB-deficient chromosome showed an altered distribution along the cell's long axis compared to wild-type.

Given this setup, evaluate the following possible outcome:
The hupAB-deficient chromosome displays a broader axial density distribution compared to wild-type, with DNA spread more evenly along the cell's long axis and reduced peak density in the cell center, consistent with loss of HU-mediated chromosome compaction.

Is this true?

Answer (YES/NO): YES